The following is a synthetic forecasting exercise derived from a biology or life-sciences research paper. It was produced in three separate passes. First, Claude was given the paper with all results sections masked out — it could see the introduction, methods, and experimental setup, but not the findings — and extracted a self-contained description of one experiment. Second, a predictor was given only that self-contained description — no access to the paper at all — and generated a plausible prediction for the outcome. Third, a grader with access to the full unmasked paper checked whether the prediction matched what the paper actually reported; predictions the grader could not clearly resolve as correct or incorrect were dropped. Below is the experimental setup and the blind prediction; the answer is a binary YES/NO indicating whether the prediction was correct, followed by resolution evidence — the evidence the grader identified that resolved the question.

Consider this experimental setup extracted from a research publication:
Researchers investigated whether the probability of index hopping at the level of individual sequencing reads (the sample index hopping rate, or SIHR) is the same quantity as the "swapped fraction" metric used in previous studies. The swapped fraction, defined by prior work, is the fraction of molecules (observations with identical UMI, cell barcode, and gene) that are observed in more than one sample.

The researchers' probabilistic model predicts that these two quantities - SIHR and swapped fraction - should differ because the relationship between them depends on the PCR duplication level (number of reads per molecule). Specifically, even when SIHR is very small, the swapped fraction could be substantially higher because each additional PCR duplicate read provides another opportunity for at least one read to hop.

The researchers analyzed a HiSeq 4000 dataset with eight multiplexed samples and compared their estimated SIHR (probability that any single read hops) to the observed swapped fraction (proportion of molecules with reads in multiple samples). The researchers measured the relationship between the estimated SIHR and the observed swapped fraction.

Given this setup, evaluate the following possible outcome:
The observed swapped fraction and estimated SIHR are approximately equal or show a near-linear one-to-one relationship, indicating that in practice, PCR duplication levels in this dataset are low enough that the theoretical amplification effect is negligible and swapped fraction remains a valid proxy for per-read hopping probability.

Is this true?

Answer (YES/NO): NO